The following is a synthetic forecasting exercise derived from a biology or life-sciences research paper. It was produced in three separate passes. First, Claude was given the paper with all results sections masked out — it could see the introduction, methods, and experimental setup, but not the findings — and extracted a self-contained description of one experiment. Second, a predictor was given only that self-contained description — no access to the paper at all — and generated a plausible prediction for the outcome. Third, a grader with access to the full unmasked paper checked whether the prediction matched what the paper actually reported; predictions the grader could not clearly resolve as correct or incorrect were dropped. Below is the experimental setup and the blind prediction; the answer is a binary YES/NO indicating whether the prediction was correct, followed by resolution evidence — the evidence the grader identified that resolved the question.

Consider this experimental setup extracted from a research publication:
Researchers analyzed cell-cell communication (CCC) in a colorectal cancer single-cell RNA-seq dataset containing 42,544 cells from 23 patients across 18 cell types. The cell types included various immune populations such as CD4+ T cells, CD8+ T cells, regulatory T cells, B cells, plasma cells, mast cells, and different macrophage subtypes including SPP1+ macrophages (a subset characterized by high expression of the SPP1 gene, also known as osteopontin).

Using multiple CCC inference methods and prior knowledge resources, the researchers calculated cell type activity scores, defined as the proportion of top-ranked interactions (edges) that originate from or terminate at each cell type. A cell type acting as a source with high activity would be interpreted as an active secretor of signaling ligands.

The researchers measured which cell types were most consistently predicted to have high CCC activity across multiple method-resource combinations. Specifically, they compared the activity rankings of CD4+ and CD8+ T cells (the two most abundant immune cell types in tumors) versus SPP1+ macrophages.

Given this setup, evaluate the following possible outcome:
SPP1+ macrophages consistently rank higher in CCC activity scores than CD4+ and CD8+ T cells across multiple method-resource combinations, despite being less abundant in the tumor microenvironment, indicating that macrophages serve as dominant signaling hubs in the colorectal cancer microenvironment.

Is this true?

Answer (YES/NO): YES